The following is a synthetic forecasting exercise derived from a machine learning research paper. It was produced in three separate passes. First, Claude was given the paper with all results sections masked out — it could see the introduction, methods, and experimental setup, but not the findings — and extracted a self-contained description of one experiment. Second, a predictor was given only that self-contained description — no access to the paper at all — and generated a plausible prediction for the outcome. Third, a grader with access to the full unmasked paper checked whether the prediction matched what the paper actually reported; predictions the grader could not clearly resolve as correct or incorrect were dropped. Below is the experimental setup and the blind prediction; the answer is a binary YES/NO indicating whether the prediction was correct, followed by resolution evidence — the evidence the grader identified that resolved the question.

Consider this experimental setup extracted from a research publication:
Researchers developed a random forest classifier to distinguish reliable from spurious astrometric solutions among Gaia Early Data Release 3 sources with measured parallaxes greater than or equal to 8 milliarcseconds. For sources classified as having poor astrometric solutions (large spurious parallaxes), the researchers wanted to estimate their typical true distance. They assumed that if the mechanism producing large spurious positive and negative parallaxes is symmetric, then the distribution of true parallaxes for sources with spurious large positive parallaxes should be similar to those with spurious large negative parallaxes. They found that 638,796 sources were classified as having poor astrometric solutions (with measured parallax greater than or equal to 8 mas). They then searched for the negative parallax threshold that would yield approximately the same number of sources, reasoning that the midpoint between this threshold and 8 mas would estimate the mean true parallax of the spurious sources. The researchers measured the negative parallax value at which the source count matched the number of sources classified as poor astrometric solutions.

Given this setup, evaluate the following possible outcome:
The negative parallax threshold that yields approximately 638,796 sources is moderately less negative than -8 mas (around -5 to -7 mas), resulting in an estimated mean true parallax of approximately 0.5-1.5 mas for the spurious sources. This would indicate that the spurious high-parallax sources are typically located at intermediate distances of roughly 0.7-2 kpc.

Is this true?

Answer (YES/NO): NO